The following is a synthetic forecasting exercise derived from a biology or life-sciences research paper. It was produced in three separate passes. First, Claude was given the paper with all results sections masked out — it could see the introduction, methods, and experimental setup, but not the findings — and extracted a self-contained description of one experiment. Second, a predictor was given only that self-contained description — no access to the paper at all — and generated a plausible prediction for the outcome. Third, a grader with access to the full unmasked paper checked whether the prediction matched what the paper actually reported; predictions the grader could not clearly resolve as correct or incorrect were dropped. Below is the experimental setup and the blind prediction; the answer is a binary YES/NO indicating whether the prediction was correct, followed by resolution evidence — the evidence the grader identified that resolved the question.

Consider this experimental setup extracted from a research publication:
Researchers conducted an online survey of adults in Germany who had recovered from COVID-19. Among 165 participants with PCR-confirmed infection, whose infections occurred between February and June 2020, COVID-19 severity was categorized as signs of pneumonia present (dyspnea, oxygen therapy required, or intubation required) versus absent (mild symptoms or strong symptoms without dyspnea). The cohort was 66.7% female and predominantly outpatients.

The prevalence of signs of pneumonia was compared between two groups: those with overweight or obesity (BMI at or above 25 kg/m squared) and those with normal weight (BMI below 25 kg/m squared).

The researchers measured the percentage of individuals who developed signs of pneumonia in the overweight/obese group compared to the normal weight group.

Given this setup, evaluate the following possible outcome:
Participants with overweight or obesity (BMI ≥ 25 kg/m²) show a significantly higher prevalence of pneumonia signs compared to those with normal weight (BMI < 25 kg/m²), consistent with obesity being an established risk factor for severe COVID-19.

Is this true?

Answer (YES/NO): YES